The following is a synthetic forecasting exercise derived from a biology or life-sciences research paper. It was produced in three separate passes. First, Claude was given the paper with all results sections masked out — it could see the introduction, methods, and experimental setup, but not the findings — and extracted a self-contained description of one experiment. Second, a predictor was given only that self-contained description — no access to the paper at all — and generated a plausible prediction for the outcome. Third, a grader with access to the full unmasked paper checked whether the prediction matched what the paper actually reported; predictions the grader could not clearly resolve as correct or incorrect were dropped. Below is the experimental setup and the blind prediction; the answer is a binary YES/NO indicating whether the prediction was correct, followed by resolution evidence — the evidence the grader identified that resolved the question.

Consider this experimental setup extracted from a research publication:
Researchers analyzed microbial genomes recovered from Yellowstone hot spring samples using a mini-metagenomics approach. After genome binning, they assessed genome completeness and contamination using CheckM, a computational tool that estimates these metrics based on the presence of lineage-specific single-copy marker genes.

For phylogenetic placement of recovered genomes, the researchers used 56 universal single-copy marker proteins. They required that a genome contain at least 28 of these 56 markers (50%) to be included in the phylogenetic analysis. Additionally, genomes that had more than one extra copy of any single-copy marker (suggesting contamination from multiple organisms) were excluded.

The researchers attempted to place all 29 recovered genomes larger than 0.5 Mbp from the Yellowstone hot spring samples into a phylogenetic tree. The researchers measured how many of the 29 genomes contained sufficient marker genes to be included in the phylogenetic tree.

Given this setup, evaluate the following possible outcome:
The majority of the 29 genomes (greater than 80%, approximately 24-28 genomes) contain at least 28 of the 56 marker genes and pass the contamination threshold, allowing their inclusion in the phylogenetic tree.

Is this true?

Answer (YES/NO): NO